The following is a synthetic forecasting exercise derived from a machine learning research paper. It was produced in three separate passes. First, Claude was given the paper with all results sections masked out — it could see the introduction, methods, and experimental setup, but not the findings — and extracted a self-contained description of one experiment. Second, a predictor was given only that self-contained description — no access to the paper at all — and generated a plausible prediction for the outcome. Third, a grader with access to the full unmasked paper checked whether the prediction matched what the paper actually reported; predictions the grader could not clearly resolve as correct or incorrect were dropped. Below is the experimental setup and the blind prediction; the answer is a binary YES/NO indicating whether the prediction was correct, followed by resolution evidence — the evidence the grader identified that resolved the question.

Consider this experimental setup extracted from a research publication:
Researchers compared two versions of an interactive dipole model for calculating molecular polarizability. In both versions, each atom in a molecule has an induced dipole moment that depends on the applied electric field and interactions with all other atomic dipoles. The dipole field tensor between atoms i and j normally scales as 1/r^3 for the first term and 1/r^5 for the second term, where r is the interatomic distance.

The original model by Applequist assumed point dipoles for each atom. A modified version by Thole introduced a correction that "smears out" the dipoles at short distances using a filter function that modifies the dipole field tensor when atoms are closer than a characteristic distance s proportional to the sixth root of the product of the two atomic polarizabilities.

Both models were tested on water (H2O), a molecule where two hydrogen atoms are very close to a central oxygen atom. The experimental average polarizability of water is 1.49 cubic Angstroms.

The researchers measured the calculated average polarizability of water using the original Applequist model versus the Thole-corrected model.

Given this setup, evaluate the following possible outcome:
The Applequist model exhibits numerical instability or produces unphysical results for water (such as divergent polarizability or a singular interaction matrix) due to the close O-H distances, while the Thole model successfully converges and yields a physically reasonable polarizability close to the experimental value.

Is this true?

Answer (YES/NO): NO